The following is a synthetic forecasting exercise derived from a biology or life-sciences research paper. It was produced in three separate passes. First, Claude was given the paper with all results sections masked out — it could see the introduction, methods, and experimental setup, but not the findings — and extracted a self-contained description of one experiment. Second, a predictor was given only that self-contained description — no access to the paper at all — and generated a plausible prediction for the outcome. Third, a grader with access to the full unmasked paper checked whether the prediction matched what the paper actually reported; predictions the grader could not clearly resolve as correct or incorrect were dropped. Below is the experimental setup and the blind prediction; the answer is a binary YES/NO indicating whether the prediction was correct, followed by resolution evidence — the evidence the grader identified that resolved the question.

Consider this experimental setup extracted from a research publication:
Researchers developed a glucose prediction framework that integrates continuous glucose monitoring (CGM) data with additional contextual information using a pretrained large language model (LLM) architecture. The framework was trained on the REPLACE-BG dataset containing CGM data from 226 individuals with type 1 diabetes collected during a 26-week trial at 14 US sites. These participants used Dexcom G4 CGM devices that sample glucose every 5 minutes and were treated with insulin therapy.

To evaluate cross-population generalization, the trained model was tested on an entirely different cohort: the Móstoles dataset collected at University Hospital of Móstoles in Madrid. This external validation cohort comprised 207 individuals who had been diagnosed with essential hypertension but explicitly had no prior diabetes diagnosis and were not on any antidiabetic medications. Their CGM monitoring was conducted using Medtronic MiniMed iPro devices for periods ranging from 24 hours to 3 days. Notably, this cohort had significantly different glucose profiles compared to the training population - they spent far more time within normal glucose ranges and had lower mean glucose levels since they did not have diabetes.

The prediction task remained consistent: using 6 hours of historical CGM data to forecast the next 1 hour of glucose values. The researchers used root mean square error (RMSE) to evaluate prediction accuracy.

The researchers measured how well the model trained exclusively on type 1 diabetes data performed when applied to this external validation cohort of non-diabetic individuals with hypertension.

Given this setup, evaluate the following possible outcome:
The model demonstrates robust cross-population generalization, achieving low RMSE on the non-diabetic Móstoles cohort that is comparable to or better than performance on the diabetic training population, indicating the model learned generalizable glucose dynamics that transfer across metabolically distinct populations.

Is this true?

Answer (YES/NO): YES